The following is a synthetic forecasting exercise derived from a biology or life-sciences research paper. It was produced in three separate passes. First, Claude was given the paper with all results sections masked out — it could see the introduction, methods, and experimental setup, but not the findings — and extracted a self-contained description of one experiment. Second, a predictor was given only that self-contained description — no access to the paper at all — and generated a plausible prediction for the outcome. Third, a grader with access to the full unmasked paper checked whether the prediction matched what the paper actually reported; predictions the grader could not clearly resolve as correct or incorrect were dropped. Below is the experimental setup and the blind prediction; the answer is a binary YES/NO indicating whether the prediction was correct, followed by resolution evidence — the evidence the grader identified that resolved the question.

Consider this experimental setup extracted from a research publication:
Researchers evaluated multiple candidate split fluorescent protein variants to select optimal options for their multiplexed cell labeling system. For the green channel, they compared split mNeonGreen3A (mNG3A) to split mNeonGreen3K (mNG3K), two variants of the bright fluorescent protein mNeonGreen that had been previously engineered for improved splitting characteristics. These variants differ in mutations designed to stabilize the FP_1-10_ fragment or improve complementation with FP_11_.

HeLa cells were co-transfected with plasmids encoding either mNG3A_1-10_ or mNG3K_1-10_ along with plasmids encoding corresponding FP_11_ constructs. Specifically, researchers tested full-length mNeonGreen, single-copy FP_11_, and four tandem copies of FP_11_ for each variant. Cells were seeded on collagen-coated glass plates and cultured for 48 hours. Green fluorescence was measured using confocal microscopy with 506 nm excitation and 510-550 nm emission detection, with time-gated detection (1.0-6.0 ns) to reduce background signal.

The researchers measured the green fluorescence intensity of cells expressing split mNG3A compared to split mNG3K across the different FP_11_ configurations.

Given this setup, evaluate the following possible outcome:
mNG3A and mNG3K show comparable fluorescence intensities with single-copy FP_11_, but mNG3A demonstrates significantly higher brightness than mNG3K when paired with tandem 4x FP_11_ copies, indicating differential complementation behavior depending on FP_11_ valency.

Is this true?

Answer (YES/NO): YES